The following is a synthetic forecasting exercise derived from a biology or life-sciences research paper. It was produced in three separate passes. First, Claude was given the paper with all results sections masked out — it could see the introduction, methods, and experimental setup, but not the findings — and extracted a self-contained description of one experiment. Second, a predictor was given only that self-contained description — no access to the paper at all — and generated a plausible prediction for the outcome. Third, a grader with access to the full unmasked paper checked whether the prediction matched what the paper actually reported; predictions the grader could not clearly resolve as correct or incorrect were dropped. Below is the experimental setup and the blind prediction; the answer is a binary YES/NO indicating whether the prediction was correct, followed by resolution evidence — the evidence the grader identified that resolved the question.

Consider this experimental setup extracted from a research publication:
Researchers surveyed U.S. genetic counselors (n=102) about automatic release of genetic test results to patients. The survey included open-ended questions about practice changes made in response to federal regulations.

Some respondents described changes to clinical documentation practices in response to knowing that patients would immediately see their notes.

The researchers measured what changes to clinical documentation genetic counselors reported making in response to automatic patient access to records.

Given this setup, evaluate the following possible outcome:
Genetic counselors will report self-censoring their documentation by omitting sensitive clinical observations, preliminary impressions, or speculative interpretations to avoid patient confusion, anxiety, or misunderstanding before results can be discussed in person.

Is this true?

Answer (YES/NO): YES